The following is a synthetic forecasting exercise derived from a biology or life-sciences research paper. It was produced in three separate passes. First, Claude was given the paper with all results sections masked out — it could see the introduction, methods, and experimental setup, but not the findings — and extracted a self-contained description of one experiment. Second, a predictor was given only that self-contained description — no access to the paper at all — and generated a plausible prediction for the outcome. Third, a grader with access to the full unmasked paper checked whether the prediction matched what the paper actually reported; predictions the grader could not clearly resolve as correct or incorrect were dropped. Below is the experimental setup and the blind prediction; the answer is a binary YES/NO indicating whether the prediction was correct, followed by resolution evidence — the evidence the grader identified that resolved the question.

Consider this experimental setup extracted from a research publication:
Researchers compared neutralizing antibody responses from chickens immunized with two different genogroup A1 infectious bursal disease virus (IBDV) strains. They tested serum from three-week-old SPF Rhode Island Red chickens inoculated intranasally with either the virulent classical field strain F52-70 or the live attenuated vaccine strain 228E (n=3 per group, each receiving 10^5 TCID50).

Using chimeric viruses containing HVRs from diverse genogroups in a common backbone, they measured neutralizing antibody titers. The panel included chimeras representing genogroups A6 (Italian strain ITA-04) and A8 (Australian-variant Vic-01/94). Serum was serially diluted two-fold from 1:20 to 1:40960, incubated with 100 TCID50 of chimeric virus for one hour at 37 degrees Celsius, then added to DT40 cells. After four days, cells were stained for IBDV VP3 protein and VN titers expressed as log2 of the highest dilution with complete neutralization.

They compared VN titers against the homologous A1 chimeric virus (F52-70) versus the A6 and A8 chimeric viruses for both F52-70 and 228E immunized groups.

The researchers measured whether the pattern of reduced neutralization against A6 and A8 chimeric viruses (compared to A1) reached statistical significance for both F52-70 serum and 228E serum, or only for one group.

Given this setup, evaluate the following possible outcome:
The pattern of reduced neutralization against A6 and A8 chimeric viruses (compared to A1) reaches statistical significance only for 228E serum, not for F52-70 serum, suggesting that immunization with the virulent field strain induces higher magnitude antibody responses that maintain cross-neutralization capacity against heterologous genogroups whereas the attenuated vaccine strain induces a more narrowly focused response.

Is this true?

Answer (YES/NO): NO